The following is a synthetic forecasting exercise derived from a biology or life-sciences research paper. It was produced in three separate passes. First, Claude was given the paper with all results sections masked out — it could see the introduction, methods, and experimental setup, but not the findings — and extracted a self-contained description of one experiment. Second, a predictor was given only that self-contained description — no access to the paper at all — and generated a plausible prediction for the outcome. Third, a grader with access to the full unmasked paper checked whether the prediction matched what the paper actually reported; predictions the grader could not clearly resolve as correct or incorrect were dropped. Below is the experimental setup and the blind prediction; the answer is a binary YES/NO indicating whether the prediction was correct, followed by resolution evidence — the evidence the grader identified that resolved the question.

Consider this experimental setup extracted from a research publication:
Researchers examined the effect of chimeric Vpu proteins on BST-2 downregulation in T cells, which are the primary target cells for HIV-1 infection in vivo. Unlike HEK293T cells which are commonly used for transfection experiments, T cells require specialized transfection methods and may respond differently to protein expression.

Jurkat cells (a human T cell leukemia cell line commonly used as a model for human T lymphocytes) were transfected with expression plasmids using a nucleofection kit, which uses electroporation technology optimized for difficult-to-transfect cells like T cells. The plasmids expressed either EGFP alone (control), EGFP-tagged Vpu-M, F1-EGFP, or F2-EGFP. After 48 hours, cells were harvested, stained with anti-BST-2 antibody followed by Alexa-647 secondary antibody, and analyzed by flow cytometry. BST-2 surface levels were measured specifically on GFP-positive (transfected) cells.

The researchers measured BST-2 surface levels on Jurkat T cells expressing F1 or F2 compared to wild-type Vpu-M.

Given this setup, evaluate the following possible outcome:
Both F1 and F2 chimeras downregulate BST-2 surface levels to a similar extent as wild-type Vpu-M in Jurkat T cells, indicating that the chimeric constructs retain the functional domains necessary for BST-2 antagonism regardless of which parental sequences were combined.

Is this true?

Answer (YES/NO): YES